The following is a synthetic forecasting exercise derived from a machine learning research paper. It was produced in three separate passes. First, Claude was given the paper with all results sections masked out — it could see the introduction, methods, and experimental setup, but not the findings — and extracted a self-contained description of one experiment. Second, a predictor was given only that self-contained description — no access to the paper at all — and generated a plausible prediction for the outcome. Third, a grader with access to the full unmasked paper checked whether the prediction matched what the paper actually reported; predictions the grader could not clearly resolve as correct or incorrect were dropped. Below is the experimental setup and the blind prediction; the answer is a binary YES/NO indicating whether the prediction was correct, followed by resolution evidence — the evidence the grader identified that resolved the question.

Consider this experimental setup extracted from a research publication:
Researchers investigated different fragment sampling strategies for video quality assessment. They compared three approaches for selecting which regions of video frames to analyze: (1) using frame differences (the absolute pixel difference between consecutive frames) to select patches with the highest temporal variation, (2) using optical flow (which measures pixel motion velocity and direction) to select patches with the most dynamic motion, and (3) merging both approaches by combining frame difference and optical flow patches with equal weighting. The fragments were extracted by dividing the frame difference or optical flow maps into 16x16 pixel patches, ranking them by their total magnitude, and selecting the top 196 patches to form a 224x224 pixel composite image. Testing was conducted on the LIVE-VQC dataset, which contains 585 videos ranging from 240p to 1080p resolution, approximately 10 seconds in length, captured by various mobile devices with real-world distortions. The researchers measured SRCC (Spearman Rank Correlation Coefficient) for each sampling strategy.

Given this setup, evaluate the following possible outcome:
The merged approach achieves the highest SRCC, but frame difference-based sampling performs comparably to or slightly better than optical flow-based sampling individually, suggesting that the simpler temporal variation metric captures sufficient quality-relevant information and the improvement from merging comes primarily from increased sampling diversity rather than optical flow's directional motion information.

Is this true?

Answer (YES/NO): NO